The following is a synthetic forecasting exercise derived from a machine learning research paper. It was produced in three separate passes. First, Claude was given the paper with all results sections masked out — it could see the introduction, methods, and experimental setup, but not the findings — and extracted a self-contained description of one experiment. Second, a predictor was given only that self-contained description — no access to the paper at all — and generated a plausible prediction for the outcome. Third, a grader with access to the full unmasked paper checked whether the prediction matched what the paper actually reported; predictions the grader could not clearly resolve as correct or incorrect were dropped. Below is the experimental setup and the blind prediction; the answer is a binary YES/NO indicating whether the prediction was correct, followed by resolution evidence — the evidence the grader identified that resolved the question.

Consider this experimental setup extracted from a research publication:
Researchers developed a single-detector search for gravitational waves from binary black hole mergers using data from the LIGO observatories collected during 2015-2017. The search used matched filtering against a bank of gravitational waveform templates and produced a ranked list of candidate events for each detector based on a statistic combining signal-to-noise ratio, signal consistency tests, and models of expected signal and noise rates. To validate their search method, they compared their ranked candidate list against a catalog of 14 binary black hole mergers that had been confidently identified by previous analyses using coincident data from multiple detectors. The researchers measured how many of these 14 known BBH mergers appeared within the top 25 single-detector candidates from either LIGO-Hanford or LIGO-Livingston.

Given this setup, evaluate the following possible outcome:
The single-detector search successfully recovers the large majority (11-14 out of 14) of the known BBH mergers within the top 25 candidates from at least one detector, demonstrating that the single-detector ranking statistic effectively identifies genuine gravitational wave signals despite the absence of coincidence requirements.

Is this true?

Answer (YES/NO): NO